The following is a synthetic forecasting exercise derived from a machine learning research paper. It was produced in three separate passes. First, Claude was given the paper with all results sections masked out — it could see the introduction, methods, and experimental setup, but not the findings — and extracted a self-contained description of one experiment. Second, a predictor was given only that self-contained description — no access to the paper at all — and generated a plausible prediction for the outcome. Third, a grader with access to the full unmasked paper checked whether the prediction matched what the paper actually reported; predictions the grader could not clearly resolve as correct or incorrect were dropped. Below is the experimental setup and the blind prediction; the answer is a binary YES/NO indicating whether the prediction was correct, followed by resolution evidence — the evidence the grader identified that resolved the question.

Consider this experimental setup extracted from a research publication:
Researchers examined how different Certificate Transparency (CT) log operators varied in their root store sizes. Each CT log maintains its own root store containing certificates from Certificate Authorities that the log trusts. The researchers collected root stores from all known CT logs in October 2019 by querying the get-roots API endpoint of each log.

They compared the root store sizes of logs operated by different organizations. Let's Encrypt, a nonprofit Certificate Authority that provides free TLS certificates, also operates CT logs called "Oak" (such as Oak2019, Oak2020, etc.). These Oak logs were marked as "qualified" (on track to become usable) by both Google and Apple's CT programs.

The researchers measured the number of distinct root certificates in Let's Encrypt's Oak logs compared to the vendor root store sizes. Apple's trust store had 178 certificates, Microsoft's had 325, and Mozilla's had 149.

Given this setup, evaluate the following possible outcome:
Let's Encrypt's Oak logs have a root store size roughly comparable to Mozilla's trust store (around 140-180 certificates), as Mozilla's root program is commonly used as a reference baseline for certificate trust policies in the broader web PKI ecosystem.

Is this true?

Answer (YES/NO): NO